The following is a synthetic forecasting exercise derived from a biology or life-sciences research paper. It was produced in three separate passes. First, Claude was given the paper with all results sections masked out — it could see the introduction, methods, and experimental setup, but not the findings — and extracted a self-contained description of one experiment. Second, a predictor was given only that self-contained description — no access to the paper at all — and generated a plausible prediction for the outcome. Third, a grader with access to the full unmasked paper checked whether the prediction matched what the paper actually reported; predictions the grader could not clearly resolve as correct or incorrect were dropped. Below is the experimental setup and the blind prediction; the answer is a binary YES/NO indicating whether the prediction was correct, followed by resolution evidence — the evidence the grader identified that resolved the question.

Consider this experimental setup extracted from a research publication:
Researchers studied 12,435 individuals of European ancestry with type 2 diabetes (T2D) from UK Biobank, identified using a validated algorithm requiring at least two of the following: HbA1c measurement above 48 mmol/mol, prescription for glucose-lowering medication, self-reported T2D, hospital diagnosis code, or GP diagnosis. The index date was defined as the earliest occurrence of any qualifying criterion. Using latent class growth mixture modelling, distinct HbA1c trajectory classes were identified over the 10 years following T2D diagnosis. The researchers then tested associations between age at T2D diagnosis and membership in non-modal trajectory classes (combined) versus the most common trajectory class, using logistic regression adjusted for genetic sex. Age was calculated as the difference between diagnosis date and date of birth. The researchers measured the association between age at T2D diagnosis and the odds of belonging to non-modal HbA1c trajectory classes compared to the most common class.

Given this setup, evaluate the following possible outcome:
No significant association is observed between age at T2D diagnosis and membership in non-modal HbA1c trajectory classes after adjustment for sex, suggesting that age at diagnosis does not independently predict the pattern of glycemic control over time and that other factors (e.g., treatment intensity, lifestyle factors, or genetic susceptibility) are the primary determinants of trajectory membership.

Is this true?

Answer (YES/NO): NO